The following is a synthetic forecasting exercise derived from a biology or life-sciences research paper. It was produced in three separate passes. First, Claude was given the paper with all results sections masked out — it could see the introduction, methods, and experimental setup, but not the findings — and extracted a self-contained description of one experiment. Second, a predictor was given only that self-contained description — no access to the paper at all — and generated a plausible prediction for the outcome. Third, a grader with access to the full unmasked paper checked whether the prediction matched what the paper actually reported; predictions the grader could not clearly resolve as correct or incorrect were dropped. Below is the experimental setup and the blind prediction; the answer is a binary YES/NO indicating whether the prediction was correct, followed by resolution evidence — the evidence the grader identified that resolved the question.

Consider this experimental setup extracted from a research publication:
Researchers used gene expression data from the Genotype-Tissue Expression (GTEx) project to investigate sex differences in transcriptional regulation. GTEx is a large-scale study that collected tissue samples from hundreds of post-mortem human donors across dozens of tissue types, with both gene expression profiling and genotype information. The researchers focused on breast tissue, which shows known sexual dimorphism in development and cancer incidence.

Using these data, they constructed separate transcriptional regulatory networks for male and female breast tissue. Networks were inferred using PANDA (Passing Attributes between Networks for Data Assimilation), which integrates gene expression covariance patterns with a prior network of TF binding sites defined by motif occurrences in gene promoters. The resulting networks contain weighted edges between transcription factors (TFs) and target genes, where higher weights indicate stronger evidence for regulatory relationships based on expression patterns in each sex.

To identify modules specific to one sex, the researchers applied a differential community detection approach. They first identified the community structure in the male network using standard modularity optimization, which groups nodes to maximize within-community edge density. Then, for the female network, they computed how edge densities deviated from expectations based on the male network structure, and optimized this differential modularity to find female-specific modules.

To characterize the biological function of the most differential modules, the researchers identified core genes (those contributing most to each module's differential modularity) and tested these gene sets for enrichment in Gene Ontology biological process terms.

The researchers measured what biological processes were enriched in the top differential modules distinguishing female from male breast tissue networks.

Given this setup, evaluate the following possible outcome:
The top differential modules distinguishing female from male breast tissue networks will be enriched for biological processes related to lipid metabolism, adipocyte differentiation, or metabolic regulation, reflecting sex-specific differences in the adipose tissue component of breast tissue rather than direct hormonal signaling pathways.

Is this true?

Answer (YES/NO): NO